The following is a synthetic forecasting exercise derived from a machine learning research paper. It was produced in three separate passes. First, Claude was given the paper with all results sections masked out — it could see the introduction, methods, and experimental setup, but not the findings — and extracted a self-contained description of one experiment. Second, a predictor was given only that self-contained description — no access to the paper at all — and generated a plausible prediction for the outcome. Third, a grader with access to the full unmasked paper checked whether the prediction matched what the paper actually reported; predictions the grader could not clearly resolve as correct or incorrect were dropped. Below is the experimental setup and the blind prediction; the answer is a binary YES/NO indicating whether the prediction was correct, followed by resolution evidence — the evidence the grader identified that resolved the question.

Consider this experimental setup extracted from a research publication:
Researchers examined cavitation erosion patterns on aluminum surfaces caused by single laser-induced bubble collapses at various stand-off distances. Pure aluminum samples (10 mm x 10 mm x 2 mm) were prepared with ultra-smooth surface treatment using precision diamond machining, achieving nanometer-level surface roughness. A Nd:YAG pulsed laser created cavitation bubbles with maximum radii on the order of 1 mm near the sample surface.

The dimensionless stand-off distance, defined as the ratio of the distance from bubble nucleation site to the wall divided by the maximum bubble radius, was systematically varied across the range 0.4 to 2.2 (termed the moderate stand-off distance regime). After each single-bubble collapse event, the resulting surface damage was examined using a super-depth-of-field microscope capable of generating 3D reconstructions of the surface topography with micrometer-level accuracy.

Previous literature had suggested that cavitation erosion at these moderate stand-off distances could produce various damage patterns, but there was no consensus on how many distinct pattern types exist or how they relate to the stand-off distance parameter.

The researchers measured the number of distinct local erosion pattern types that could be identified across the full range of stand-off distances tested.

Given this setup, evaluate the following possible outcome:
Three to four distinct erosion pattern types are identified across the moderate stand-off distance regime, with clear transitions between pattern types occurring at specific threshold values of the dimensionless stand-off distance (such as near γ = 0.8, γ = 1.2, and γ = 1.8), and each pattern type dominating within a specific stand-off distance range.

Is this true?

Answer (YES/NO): NO